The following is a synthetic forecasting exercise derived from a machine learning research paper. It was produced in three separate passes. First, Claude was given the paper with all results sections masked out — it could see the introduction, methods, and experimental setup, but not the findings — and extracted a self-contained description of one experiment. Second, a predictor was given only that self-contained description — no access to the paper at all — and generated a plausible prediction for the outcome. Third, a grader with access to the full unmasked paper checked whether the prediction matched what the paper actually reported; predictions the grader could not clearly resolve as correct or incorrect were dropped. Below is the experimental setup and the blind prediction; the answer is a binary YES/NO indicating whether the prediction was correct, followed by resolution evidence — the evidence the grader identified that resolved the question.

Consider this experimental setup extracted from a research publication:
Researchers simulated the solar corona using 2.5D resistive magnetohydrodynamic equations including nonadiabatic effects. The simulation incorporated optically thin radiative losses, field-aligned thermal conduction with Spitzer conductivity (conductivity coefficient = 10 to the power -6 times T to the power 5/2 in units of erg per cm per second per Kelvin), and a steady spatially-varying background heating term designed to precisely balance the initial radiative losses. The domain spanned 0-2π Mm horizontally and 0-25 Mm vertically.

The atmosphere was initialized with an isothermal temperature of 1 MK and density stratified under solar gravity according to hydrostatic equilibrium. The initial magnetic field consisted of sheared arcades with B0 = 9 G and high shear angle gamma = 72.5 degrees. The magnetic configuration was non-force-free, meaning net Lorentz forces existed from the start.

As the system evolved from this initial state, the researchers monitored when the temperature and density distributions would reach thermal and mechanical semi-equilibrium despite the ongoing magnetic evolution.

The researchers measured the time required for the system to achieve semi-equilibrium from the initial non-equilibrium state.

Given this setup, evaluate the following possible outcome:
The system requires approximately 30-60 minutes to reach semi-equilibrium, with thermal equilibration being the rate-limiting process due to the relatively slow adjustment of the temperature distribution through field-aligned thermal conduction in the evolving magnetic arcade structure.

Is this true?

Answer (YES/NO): NO